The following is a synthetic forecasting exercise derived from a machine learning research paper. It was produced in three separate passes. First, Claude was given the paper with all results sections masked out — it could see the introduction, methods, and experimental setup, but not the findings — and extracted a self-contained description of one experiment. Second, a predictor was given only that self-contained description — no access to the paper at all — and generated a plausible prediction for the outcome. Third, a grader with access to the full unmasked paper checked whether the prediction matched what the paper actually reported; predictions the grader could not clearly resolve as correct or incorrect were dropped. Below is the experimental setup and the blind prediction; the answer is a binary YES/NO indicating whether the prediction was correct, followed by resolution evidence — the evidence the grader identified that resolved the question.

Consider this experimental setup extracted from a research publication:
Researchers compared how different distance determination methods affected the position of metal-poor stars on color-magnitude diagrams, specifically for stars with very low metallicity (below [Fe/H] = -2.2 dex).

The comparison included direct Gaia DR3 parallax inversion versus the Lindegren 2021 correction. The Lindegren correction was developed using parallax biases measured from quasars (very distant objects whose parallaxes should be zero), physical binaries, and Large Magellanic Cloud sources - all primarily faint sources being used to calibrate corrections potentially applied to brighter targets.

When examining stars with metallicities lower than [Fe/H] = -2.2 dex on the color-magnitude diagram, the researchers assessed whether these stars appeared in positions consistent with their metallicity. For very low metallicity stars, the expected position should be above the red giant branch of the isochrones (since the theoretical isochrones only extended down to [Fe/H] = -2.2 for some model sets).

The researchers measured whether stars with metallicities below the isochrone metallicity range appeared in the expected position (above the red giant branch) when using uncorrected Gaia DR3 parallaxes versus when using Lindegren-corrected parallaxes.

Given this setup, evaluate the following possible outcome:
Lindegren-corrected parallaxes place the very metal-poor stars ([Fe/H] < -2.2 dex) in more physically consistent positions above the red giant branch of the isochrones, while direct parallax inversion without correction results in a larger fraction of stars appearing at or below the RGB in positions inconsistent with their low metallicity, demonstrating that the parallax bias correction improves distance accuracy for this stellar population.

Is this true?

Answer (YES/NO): NO